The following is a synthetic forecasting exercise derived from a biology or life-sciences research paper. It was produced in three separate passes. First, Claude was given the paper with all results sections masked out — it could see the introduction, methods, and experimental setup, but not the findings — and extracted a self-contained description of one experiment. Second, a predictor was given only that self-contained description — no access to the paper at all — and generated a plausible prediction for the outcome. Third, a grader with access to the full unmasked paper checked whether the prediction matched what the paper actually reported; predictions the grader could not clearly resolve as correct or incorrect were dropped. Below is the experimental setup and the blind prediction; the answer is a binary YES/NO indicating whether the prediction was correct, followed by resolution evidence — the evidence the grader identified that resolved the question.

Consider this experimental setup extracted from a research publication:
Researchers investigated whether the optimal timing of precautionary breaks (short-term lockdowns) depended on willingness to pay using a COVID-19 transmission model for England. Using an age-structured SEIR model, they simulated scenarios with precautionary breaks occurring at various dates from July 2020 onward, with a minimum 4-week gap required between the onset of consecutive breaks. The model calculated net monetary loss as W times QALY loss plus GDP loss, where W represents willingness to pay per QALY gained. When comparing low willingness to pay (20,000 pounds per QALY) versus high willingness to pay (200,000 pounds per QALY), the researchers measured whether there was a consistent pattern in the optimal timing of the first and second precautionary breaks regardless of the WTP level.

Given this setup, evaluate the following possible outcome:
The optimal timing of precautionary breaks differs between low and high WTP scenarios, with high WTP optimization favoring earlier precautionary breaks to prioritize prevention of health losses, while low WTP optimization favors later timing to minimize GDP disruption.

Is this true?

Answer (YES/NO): NO